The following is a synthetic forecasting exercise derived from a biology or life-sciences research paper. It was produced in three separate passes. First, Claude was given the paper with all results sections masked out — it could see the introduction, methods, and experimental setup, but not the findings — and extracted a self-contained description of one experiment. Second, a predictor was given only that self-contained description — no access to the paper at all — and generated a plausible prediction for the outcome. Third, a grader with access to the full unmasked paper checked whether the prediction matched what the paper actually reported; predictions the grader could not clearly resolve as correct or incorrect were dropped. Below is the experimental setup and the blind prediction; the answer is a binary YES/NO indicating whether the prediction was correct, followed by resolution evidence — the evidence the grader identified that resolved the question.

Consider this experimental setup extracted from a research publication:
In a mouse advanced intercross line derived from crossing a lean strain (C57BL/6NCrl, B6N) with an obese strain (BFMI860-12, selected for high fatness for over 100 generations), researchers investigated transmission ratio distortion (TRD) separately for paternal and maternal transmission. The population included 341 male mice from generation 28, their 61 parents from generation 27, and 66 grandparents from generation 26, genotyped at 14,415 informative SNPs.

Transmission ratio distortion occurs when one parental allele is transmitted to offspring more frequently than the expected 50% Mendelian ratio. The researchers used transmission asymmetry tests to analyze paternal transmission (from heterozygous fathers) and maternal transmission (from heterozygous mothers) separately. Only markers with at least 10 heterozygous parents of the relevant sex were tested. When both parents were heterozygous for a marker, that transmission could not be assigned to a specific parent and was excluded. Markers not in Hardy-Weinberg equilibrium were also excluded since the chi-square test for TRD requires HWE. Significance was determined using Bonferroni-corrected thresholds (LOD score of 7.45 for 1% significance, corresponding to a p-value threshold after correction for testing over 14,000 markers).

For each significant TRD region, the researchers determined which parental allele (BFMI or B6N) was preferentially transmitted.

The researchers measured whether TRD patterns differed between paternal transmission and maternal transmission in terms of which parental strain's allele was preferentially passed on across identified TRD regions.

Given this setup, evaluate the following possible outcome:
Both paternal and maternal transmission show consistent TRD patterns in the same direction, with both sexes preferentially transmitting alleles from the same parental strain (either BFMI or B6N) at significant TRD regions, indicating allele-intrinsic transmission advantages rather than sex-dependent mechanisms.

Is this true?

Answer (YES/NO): YES